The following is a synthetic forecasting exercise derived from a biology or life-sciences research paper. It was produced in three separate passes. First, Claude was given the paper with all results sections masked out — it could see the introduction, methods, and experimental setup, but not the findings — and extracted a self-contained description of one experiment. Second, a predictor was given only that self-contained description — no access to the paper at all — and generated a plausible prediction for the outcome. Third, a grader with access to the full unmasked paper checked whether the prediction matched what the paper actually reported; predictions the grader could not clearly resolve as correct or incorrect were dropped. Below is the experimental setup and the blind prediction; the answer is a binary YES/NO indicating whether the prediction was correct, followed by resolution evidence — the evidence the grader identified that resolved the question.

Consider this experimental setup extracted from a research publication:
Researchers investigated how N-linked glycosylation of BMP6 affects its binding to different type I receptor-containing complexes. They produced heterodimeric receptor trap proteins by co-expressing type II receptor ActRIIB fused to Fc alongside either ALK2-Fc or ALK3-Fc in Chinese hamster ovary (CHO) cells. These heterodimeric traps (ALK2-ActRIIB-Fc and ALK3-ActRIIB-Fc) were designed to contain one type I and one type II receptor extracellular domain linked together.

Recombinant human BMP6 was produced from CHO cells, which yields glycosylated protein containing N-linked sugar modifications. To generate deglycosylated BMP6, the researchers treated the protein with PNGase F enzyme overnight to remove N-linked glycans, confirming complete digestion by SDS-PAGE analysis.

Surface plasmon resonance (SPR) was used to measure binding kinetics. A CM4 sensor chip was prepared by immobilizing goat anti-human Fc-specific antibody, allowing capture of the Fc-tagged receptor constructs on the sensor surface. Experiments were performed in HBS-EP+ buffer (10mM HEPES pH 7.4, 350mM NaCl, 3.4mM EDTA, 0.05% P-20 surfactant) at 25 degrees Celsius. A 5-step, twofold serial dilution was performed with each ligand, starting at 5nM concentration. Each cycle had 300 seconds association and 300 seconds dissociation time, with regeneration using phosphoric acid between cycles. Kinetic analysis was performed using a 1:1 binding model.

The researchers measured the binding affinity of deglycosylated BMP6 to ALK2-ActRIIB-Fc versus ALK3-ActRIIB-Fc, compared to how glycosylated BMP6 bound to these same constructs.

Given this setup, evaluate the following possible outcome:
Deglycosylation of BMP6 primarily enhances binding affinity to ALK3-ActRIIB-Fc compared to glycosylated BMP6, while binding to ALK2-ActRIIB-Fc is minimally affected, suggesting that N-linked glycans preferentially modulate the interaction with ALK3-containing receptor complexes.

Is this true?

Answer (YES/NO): NO